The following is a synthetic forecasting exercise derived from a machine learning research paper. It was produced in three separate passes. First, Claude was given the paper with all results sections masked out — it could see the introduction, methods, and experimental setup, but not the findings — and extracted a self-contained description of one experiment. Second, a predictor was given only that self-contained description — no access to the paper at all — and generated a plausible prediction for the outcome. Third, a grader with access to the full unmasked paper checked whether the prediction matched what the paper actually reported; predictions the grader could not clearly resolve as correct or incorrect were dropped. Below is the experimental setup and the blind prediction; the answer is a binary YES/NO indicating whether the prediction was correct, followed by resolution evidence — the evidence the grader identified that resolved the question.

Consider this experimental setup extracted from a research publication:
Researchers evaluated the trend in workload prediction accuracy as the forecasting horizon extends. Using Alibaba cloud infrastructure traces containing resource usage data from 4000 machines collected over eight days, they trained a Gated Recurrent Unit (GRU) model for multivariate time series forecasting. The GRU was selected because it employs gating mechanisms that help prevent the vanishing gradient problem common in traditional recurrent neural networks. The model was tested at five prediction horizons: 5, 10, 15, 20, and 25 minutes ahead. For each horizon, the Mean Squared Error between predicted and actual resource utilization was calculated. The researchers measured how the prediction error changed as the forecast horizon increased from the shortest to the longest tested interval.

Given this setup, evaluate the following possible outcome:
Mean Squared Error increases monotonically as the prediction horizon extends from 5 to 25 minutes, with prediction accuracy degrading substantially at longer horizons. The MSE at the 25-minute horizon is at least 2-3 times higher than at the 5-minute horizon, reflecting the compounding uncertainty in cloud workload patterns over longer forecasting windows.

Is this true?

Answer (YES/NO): YES